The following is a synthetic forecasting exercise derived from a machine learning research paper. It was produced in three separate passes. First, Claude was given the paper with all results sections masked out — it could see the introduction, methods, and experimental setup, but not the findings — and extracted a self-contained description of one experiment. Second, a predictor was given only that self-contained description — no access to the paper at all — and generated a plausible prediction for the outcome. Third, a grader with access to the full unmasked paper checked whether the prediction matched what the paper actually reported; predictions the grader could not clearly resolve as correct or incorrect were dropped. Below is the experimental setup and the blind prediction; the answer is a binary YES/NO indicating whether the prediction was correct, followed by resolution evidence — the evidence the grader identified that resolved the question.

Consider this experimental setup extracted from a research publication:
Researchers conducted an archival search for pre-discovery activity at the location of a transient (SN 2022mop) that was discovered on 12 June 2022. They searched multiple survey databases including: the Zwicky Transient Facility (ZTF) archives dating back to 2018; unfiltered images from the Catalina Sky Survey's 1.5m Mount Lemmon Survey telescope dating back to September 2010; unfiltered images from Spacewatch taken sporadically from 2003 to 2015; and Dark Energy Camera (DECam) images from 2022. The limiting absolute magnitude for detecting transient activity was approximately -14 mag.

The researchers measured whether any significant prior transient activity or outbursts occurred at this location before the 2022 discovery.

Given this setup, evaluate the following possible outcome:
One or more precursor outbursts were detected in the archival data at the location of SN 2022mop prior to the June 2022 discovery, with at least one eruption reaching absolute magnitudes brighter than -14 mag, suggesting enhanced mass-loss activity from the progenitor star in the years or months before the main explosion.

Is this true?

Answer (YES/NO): NO